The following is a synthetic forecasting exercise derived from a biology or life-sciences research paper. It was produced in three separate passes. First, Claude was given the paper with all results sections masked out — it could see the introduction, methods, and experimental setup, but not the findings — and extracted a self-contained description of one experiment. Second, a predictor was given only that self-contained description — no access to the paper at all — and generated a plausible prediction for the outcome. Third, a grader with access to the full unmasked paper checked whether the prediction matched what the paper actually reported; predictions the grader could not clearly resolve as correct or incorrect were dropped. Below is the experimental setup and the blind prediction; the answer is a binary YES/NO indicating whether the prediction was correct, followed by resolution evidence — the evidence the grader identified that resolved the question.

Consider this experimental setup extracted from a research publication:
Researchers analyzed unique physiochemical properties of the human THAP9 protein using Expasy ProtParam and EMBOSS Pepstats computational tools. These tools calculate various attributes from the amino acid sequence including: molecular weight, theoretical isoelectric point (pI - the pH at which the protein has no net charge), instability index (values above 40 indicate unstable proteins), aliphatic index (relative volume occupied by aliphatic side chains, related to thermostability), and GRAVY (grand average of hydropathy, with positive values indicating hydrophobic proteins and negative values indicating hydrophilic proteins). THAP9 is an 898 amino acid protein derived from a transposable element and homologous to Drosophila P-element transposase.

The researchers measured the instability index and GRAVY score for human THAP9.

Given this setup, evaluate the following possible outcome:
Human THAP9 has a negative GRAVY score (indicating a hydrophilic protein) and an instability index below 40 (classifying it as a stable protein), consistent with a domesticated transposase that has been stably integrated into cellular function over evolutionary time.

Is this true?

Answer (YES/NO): YES